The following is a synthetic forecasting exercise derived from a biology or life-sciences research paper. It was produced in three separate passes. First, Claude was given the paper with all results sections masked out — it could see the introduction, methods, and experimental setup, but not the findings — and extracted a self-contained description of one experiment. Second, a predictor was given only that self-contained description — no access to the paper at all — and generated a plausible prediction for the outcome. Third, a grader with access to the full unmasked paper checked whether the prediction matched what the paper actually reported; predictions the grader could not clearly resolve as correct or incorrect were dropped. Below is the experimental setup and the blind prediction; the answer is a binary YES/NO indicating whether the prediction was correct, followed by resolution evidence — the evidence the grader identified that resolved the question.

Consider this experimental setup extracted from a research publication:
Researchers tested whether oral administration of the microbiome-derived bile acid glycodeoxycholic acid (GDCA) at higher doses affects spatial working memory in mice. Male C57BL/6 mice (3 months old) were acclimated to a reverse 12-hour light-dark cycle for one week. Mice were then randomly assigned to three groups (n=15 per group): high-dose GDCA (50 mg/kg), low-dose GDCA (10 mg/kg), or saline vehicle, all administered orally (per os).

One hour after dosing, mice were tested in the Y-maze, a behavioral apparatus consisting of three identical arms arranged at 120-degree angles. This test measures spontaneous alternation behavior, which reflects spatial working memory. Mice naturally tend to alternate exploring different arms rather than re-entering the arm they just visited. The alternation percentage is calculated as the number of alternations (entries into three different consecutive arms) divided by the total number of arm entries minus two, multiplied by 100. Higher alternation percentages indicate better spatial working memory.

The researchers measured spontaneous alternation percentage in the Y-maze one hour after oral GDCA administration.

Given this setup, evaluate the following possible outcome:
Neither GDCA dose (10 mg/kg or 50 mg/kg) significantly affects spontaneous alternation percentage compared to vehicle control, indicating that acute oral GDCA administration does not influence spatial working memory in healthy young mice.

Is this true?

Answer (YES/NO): YES